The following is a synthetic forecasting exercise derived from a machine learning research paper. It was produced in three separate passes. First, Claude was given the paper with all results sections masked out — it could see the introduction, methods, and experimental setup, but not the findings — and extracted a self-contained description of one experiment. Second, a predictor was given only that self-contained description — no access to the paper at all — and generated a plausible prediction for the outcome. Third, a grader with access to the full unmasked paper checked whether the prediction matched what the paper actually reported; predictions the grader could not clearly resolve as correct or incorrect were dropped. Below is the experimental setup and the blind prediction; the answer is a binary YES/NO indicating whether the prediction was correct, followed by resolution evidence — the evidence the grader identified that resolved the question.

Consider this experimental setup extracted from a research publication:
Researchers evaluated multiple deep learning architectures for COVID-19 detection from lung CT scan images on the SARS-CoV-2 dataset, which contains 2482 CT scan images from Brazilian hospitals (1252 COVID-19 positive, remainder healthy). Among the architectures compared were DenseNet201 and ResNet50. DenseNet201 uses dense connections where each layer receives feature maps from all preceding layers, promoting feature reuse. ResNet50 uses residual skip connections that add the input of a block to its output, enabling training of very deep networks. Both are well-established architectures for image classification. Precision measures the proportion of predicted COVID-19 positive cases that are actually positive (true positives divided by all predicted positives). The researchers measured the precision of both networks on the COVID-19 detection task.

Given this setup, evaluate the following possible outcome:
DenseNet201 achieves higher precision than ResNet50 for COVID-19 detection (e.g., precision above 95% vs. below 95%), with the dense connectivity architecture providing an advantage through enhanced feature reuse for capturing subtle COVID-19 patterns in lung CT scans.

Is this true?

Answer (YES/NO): NO